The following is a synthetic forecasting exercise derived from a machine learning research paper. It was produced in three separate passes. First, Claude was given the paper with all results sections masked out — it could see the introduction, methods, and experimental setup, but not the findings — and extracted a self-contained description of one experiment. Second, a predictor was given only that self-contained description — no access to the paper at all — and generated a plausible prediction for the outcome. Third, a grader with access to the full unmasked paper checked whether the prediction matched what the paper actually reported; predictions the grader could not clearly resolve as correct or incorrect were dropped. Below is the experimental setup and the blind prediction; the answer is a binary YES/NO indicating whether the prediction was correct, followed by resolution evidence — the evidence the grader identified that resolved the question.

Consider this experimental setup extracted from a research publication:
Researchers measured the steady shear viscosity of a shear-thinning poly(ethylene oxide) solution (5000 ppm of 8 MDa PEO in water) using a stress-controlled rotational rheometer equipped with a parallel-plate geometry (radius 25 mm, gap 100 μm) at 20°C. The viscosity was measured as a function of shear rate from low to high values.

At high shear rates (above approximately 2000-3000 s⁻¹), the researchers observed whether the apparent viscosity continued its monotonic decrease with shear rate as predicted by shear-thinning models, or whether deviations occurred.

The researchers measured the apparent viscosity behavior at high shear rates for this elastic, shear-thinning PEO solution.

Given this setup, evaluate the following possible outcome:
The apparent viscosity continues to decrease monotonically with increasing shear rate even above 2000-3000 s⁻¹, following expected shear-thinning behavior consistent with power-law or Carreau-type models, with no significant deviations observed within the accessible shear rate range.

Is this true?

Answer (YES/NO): NO